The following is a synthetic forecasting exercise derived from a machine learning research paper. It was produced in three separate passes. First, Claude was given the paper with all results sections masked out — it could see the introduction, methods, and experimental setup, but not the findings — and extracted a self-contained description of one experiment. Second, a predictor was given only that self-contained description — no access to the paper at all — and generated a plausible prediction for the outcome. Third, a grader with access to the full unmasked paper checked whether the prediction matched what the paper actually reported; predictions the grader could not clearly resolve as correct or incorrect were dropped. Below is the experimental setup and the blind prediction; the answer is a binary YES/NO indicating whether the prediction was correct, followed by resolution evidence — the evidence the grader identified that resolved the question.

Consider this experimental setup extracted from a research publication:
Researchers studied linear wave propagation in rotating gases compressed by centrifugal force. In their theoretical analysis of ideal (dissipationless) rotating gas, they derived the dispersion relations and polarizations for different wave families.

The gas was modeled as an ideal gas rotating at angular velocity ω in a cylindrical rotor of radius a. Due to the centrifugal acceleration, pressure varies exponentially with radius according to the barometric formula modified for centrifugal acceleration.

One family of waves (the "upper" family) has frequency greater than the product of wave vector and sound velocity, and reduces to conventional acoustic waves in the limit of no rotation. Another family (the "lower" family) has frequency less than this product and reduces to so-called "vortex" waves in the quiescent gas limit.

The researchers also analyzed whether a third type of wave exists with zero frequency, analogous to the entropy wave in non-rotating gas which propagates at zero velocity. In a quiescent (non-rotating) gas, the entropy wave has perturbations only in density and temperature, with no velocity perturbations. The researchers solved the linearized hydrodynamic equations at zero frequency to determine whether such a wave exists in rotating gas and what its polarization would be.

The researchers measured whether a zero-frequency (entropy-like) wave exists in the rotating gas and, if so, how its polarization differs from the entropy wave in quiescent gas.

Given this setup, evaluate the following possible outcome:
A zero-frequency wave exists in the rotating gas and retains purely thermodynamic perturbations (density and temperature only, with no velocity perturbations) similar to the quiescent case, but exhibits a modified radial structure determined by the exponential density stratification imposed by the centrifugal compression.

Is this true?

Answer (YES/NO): NO